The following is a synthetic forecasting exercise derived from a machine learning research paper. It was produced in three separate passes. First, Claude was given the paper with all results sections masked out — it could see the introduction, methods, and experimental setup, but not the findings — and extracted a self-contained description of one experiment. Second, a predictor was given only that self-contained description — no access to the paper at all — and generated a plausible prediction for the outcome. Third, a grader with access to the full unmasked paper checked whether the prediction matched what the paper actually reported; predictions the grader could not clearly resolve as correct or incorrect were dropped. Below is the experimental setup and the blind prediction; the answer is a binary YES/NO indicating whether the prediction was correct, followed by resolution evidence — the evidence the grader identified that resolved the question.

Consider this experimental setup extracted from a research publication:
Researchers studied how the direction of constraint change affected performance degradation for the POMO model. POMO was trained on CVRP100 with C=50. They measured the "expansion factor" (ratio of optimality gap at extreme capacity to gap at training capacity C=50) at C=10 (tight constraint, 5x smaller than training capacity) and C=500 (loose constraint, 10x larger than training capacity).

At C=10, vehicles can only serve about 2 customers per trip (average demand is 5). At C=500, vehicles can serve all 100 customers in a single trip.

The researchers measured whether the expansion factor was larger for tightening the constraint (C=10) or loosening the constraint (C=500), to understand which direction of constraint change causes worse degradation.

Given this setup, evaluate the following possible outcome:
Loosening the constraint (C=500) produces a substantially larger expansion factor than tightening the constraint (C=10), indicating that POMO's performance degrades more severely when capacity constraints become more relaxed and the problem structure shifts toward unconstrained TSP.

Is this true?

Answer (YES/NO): YES